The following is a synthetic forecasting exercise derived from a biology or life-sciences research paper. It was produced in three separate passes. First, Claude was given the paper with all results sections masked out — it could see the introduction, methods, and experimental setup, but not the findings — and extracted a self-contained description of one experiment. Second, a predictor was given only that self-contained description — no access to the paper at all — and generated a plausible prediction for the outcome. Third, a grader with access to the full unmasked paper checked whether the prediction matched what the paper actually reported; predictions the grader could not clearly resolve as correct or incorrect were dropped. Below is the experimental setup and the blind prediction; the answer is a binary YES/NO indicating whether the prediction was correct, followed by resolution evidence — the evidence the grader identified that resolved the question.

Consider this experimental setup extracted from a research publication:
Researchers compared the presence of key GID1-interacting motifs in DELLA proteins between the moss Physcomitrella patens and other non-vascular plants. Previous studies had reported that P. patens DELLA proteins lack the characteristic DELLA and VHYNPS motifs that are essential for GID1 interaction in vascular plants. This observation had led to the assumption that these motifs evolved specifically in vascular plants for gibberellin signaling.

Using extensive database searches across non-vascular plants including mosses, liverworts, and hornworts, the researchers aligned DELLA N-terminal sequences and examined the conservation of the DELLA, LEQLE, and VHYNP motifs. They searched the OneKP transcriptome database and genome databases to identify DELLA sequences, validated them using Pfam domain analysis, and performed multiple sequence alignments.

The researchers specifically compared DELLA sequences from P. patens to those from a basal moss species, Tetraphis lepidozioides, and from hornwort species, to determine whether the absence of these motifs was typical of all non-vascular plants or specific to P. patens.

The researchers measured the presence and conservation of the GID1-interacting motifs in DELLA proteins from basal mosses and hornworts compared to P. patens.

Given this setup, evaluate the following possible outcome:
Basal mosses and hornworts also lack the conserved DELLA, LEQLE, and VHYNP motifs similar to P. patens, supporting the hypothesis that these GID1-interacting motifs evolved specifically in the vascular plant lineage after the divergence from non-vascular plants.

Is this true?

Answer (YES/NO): NO